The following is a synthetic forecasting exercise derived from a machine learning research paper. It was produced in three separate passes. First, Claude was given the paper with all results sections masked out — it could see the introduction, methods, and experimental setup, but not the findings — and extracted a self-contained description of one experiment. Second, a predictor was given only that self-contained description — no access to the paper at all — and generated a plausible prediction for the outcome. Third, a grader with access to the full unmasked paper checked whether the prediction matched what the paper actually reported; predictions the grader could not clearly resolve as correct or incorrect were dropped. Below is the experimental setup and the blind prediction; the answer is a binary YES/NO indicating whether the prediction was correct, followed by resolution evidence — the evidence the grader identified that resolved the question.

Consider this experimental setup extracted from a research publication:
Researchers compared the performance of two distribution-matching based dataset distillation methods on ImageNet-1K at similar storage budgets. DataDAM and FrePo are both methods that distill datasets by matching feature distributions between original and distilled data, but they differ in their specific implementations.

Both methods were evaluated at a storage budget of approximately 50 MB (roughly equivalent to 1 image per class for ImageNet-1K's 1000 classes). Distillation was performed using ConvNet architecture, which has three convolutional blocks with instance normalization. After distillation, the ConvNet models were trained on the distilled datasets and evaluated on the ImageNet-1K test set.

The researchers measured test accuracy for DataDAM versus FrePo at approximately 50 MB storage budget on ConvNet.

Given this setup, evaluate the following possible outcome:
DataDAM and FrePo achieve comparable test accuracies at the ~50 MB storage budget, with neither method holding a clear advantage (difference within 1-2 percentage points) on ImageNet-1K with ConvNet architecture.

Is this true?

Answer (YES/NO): NO